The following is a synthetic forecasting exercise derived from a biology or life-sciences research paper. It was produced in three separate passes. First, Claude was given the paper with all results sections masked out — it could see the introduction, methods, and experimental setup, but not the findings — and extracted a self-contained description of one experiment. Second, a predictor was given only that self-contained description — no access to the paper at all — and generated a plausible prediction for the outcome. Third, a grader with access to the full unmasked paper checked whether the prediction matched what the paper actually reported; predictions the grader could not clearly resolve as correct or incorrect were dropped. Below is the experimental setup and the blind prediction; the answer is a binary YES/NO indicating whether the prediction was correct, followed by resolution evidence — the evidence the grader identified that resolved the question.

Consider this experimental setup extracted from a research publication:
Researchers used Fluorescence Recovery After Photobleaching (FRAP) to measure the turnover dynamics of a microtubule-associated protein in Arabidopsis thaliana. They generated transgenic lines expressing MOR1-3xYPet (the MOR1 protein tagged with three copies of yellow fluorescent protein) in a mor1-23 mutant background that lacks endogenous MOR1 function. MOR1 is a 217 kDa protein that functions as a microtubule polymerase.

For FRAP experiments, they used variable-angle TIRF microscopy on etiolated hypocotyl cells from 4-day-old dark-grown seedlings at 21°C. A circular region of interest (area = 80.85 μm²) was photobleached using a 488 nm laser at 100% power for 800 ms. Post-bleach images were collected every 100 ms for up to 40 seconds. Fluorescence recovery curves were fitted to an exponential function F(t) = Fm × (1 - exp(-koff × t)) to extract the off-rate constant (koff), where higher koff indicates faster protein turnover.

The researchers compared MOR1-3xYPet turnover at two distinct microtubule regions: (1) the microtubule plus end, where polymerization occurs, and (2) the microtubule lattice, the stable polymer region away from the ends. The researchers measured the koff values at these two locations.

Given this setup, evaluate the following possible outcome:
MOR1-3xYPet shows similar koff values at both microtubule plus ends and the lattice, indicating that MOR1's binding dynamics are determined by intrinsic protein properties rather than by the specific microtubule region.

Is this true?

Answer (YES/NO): NO